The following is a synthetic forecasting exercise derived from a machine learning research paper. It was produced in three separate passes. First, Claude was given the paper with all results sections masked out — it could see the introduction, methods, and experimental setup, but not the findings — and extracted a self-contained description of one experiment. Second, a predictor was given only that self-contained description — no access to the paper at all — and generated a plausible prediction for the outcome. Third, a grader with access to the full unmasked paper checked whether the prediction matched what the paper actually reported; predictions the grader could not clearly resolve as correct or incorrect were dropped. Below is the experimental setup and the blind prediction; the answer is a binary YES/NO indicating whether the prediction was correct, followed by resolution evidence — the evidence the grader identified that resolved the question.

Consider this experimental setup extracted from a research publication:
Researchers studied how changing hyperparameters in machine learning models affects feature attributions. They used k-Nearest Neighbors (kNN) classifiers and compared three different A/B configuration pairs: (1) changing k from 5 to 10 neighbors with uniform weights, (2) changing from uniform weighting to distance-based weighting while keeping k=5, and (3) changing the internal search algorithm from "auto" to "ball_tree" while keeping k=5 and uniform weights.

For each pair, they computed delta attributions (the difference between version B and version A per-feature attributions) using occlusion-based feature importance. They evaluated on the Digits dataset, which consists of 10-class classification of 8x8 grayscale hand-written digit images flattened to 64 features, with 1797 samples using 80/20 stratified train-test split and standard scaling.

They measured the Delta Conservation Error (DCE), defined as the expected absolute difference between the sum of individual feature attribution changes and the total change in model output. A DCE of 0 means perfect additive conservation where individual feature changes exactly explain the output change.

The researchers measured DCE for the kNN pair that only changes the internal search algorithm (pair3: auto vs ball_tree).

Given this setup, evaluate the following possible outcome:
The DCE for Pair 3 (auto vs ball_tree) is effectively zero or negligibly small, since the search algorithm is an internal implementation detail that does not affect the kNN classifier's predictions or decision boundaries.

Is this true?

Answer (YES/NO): YES